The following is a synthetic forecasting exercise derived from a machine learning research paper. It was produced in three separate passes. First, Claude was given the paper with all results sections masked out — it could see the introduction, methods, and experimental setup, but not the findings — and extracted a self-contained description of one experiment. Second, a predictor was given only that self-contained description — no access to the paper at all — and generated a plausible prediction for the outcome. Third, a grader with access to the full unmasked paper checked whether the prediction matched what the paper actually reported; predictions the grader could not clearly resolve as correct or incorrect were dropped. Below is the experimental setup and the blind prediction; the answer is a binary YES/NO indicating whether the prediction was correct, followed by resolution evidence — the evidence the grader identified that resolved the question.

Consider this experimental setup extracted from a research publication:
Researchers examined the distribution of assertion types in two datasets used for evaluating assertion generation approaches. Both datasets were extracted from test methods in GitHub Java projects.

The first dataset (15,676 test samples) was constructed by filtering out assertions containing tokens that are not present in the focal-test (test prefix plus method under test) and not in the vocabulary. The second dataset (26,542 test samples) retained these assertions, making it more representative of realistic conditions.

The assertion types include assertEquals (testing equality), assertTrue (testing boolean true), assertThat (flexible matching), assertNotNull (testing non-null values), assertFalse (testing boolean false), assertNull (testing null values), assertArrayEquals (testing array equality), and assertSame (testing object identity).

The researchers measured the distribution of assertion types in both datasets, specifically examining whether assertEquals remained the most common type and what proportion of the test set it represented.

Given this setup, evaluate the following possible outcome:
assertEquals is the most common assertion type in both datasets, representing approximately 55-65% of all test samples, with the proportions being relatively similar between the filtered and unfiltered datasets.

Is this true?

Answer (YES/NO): NO